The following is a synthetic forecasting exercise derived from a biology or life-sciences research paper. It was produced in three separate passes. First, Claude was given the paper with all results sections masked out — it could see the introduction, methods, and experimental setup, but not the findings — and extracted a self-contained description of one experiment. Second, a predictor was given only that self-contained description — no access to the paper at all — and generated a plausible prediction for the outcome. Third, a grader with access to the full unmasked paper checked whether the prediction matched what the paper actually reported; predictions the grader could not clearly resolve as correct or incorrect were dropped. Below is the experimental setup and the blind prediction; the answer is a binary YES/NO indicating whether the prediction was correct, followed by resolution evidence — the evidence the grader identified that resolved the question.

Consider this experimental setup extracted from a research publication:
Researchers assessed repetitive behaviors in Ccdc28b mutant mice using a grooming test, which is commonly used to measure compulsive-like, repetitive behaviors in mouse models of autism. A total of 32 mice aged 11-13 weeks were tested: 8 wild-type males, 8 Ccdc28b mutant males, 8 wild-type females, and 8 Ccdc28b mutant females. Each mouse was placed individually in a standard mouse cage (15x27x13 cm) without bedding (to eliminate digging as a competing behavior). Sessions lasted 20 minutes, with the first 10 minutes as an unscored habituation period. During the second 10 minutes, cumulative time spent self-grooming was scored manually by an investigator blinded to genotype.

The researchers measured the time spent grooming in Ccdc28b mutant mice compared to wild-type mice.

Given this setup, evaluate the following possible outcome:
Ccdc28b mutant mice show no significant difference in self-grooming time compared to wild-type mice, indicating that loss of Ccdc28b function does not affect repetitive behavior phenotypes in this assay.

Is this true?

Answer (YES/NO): YES